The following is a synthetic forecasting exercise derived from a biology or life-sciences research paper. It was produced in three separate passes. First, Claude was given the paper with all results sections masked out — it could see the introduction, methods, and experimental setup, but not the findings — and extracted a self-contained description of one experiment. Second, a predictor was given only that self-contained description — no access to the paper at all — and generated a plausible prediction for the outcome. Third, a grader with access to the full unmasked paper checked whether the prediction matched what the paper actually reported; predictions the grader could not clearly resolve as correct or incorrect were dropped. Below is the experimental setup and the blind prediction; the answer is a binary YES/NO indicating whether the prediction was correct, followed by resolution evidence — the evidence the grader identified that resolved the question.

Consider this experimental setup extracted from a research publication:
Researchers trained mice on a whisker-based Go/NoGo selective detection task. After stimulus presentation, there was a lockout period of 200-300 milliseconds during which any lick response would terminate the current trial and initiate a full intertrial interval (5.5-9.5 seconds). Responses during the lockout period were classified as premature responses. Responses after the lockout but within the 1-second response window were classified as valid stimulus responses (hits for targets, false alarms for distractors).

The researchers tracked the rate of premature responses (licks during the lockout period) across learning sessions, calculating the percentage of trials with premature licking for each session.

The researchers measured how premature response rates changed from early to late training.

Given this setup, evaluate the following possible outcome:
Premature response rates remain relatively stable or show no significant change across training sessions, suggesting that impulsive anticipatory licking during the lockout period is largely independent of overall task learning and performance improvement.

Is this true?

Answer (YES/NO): NO